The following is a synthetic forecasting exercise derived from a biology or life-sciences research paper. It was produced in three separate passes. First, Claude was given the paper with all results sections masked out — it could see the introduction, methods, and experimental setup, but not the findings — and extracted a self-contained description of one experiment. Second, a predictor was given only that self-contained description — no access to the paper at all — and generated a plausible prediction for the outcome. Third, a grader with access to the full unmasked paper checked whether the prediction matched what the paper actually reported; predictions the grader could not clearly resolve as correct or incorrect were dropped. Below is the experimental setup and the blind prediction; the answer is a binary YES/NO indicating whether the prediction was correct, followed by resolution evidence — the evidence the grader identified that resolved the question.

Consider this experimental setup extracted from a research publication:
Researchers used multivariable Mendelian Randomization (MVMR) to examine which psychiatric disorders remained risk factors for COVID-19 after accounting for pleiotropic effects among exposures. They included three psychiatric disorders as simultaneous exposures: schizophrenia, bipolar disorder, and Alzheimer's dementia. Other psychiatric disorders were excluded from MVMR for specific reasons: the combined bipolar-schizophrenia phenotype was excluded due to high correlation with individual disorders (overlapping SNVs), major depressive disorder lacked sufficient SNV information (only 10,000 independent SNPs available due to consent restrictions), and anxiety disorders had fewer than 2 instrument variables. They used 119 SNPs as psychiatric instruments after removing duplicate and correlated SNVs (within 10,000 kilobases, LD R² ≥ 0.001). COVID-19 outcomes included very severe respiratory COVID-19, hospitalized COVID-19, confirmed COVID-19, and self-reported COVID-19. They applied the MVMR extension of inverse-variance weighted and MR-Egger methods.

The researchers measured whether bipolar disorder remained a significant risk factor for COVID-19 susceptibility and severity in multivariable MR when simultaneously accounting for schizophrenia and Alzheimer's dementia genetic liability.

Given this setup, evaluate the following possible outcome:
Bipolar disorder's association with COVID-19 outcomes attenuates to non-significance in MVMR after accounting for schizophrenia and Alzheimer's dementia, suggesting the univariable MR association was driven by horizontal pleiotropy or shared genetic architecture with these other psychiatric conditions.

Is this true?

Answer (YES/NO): NO